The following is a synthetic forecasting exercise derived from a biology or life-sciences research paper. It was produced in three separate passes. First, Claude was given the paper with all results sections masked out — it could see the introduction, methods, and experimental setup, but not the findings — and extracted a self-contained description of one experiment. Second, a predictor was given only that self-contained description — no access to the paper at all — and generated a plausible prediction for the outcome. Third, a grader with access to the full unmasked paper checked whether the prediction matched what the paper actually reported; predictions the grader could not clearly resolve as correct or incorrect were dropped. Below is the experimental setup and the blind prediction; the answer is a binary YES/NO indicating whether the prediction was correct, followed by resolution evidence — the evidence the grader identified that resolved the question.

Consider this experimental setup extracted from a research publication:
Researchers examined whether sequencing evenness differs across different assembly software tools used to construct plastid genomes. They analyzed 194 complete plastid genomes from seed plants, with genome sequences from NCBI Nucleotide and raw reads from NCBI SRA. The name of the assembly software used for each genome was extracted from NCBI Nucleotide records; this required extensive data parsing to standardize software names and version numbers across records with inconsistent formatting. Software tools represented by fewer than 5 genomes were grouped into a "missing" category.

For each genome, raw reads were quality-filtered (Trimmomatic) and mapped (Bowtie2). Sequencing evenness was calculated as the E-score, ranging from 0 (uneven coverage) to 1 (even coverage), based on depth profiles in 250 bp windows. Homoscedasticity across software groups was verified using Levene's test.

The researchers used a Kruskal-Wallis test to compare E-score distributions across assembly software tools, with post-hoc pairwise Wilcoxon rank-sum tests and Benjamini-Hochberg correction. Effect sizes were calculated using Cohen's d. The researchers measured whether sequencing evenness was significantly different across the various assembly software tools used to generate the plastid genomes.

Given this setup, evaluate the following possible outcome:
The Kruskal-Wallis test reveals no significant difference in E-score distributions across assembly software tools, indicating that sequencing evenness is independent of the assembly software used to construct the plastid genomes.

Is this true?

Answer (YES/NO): YES